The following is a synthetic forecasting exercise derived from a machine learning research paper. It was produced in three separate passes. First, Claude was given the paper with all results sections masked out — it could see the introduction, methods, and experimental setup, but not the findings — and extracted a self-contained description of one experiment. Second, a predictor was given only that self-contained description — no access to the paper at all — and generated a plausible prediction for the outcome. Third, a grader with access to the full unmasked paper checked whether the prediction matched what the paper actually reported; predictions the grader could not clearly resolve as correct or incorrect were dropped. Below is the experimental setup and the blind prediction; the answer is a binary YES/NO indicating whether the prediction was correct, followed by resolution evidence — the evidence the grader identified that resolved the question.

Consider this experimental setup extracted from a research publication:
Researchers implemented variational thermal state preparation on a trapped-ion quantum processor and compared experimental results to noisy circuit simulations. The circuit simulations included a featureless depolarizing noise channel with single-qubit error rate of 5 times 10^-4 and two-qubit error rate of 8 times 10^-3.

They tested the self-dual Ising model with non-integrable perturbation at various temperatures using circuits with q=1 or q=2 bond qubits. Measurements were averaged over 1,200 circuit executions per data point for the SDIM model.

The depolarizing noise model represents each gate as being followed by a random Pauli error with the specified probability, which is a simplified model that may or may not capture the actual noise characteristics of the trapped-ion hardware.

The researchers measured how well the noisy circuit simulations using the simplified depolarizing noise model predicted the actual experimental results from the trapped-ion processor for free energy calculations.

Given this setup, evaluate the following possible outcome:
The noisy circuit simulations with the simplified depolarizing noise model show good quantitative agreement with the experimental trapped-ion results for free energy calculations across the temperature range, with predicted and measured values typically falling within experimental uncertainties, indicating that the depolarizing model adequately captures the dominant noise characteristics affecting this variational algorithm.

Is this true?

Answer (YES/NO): YES